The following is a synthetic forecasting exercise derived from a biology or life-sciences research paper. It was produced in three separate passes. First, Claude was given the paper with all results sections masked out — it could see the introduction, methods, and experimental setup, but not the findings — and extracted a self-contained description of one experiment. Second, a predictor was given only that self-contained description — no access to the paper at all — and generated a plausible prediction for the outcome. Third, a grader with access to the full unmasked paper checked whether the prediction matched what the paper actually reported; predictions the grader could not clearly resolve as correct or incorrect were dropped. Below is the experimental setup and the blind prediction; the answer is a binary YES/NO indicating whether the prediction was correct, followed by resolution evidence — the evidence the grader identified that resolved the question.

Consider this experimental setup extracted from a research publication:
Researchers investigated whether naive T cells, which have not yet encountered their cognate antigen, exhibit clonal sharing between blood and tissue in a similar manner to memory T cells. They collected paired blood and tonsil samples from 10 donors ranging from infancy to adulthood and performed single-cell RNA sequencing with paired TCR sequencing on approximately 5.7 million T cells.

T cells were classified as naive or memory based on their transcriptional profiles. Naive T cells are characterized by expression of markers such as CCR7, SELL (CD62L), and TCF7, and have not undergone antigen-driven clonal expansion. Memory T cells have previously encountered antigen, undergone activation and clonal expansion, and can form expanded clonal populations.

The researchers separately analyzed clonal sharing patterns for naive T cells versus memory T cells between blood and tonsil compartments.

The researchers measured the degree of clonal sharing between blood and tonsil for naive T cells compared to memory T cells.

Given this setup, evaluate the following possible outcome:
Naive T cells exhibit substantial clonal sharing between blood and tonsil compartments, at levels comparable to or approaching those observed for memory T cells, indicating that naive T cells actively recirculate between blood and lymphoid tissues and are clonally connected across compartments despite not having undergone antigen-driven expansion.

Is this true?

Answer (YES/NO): NO